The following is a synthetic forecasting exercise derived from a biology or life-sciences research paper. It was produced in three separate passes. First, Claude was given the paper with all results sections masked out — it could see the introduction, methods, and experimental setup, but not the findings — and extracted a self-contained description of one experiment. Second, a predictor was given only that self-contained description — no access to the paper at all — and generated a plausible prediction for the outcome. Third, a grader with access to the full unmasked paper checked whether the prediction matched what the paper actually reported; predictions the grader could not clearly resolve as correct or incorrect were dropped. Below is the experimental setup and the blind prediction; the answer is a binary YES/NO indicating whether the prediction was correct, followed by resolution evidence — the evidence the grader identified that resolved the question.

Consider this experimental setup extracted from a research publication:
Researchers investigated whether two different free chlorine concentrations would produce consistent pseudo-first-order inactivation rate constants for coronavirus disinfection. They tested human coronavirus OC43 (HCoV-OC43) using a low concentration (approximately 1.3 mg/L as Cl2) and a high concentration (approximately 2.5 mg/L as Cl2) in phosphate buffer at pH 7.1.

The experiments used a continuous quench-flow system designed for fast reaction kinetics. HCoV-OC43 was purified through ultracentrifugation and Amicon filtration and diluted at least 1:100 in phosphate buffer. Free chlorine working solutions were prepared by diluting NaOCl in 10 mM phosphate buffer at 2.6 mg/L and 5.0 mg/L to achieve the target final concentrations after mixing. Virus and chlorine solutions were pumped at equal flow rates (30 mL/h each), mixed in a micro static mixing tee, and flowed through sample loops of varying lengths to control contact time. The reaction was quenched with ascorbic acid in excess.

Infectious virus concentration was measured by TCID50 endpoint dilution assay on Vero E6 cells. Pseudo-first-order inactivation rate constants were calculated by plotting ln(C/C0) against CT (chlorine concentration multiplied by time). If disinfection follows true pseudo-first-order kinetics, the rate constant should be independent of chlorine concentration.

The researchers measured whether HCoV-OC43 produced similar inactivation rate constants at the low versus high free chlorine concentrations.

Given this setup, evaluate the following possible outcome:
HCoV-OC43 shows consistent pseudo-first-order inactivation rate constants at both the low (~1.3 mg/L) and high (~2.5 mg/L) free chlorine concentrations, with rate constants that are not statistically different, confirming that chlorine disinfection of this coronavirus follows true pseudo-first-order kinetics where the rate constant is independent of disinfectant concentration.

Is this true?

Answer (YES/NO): YES